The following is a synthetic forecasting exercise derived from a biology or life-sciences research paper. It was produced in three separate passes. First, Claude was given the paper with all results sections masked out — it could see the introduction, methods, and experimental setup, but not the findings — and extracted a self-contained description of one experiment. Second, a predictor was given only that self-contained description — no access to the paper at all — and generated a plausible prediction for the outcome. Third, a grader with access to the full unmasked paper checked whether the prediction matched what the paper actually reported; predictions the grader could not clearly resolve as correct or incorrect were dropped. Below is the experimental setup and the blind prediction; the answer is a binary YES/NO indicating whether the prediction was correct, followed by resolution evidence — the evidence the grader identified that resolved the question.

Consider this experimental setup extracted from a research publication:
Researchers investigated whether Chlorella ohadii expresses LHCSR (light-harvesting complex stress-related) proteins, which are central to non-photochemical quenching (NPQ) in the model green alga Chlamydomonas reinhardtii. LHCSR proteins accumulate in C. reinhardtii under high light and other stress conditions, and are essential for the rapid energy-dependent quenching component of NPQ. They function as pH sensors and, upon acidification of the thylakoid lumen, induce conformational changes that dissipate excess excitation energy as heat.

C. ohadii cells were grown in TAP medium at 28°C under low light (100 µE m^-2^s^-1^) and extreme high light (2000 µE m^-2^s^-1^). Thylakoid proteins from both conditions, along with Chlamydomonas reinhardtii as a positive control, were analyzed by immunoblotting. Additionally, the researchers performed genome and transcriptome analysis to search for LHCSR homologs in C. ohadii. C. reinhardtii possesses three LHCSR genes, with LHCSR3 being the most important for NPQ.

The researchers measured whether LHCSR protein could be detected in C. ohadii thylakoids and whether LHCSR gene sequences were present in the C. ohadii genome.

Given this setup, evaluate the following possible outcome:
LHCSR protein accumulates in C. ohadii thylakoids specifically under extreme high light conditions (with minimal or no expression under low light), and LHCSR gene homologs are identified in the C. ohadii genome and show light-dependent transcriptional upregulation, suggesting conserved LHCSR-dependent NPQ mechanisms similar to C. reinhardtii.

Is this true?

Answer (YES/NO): NO